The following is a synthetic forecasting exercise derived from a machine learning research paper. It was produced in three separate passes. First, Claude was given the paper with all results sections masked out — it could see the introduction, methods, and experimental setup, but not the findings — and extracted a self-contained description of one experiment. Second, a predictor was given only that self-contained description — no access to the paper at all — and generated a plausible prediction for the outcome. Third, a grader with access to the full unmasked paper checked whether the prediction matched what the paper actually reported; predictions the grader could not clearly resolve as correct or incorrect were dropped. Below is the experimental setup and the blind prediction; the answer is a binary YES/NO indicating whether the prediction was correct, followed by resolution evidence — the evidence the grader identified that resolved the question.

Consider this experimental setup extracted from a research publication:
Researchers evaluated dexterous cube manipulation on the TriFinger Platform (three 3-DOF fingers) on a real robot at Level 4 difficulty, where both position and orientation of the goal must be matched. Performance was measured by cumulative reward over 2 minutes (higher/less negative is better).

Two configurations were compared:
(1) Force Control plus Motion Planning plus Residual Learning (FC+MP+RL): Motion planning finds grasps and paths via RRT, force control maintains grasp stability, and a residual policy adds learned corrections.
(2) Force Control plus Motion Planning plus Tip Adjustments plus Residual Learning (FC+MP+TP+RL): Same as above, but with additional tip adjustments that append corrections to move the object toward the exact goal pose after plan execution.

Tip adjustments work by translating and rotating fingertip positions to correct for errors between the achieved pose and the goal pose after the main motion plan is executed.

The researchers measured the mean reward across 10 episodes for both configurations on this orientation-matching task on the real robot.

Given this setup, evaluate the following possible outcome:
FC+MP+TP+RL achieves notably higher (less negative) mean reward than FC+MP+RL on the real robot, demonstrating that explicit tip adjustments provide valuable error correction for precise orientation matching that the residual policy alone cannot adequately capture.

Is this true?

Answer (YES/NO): NO